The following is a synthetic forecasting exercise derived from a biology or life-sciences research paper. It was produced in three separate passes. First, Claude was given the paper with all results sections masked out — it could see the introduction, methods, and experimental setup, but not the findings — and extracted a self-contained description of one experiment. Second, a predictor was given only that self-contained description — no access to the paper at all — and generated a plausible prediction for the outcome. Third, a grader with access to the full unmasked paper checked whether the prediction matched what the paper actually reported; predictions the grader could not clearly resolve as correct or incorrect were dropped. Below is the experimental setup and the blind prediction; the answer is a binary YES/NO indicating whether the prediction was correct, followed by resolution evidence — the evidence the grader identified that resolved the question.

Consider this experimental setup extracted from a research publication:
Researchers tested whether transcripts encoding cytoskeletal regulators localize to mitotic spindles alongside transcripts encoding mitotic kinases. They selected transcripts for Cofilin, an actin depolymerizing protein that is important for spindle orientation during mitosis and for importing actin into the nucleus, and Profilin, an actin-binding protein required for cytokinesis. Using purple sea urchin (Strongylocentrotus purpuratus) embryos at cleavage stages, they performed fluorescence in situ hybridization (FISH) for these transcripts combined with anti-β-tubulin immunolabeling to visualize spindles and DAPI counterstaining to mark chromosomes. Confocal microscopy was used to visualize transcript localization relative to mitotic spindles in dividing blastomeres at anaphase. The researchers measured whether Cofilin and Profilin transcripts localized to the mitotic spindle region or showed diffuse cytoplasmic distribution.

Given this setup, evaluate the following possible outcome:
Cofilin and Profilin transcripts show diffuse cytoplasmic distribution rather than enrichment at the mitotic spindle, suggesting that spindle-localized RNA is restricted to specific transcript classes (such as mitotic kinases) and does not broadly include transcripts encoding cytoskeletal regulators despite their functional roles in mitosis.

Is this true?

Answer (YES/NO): NO